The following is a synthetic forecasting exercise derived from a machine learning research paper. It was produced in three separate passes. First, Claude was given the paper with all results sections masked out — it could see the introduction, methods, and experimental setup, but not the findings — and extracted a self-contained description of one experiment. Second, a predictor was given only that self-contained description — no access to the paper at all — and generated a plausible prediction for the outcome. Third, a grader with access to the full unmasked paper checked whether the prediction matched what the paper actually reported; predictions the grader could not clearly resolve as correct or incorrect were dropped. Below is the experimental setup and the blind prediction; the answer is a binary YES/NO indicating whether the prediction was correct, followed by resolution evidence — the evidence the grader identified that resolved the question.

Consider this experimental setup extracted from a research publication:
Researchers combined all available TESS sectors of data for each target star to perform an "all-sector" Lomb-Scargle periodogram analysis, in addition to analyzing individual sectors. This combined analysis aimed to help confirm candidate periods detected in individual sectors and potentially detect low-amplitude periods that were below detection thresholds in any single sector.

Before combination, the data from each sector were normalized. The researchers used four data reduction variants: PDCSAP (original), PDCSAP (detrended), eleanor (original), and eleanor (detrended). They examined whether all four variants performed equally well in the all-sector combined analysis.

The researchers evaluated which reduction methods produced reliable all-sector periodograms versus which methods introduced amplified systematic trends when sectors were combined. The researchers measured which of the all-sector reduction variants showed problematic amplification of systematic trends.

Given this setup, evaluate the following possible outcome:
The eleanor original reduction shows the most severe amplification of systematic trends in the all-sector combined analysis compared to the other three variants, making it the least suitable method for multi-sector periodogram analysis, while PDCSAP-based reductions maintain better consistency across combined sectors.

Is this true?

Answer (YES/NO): YES